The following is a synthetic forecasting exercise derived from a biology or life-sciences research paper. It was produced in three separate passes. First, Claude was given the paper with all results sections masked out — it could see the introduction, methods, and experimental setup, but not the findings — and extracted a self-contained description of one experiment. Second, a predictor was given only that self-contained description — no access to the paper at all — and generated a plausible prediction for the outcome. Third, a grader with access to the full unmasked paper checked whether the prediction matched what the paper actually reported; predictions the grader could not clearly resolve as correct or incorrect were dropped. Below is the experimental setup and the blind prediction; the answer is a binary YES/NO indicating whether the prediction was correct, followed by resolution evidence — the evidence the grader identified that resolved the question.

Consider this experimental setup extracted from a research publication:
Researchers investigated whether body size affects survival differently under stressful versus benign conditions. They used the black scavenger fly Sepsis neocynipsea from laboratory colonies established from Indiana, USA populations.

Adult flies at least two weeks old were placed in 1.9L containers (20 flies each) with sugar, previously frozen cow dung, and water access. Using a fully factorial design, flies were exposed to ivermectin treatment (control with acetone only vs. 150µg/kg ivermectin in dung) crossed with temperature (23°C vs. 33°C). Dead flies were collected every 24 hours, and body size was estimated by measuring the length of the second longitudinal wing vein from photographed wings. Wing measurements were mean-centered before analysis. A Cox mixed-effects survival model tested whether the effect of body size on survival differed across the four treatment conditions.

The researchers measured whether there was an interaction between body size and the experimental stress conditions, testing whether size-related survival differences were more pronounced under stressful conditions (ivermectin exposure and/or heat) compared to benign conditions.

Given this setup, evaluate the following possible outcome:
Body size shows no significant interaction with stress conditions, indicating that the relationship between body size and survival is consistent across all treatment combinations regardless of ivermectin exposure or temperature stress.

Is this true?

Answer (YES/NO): NO